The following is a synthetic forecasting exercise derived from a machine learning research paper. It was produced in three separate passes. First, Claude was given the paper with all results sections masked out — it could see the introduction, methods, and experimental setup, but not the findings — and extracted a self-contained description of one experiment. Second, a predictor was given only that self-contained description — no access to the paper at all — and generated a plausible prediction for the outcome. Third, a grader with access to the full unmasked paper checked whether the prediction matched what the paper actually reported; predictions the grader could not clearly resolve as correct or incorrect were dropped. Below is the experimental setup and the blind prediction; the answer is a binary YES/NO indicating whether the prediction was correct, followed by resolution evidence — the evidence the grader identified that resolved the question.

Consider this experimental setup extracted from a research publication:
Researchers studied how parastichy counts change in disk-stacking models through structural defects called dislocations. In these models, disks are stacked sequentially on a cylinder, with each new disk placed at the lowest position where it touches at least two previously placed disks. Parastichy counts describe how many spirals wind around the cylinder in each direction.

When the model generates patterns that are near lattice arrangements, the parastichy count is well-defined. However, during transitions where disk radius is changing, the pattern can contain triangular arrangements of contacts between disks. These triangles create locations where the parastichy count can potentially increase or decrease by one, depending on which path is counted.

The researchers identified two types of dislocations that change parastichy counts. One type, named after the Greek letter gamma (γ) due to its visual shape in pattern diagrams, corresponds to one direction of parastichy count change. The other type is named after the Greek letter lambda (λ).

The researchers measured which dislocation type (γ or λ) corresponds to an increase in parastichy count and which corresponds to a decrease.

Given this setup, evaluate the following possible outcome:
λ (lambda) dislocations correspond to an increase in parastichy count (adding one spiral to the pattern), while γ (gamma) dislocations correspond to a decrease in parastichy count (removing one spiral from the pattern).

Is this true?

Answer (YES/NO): NO